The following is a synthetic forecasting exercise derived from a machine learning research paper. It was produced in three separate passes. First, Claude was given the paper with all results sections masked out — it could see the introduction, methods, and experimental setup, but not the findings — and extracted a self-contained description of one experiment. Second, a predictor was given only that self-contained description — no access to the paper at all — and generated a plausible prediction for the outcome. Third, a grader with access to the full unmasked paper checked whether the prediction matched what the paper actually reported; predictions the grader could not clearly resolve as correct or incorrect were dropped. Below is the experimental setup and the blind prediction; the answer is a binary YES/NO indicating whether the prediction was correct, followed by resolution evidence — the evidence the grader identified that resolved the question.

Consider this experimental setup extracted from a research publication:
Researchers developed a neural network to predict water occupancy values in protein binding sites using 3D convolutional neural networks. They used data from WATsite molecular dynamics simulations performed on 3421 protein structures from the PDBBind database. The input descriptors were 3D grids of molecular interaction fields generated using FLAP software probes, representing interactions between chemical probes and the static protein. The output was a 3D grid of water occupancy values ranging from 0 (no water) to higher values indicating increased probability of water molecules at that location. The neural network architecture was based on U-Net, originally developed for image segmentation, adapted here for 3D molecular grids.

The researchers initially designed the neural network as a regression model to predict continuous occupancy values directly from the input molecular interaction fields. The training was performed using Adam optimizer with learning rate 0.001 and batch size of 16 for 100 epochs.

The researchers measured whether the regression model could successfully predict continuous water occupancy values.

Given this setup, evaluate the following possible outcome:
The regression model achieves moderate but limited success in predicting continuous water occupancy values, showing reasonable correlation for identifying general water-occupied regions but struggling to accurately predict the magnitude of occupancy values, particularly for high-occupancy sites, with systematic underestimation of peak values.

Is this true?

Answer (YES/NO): NO